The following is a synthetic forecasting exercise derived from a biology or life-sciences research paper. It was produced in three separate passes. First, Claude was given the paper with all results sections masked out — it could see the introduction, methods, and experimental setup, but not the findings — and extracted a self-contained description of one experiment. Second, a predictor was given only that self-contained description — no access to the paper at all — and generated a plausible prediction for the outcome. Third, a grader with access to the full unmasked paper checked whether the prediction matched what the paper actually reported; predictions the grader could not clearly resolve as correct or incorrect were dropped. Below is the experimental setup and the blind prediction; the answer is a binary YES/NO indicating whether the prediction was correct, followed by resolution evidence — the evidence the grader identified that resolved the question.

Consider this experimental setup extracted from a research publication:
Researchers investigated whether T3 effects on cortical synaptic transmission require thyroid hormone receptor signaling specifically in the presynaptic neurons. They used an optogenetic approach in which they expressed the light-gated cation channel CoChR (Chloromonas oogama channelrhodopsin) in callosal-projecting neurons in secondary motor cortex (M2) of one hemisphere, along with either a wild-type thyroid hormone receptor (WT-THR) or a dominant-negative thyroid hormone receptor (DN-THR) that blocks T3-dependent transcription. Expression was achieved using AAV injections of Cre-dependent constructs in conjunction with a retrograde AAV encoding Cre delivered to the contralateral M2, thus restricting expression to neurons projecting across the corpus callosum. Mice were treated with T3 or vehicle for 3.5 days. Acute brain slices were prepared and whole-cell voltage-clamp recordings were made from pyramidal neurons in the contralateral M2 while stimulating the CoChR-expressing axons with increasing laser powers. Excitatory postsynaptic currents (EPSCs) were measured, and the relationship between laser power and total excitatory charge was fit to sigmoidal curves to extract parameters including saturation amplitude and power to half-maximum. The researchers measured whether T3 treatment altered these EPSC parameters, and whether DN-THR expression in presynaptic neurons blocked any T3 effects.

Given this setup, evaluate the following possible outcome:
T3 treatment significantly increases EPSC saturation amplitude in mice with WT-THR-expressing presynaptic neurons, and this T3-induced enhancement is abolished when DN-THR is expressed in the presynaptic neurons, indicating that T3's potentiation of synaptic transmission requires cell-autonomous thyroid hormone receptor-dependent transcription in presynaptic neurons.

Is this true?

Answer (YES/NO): YES